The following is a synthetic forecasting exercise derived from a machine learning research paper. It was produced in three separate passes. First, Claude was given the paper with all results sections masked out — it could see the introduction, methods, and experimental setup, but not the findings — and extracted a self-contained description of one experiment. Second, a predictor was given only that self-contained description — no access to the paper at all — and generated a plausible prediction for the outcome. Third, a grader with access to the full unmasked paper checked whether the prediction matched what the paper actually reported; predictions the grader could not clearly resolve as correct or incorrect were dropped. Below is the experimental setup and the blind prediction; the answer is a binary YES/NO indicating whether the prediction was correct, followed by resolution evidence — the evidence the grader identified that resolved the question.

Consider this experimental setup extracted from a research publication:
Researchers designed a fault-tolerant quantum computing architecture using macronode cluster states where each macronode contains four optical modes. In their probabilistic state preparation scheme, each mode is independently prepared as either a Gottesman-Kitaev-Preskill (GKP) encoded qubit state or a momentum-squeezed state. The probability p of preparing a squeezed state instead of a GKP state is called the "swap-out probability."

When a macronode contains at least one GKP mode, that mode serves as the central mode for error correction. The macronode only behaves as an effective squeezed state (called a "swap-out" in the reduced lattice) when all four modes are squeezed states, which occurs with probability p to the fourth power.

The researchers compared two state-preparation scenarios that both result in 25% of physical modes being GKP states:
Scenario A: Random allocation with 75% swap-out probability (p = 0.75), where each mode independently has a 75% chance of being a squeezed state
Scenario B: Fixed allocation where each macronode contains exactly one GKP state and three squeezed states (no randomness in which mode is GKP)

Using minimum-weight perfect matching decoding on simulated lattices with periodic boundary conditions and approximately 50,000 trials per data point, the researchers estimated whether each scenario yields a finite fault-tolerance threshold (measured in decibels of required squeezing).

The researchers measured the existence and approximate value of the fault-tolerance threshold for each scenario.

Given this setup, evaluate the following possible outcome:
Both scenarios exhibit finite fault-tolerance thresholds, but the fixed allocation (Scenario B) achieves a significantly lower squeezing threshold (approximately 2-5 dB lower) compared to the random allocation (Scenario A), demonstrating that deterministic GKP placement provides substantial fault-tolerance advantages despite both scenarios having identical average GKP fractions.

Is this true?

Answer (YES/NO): NO